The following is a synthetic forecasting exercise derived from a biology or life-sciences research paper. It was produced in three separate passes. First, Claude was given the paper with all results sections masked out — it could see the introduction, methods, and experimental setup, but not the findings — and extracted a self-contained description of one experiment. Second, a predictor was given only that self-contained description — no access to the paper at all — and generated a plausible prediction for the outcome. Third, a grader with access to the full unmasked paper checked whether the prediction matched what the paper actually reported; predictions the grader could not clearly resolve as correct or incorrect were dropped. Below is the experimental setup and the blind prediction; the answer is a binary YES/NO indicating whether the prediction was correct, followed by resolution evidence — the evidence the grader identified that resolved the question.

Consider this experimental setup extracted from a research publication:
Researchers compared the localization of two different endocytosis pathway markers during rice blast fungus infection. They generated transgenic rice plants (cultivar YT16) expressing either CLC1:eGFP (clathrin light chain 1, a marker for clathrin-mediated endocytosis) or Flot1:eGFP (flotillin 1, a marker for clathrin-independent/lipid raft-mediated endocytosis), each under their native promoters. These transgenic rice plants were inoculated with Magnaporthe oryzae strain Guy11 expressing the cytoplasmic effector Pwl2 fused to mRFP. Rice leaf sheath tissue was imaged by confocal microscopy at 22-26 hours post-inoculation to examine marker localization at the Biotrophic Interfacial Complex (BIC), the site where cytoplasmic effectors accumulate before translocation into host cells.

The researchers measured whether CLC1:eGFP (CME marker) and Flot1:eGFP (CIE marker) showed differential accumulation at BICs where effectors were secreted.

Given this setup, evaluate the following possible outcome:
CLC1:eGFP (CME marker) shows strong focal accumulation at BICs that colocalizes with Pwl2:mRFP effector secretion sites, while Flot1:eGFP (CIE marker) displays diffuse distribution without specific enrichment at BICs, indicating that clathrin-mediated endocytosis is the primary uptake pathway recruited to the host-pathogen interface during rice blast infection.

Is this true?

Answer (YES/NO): YES